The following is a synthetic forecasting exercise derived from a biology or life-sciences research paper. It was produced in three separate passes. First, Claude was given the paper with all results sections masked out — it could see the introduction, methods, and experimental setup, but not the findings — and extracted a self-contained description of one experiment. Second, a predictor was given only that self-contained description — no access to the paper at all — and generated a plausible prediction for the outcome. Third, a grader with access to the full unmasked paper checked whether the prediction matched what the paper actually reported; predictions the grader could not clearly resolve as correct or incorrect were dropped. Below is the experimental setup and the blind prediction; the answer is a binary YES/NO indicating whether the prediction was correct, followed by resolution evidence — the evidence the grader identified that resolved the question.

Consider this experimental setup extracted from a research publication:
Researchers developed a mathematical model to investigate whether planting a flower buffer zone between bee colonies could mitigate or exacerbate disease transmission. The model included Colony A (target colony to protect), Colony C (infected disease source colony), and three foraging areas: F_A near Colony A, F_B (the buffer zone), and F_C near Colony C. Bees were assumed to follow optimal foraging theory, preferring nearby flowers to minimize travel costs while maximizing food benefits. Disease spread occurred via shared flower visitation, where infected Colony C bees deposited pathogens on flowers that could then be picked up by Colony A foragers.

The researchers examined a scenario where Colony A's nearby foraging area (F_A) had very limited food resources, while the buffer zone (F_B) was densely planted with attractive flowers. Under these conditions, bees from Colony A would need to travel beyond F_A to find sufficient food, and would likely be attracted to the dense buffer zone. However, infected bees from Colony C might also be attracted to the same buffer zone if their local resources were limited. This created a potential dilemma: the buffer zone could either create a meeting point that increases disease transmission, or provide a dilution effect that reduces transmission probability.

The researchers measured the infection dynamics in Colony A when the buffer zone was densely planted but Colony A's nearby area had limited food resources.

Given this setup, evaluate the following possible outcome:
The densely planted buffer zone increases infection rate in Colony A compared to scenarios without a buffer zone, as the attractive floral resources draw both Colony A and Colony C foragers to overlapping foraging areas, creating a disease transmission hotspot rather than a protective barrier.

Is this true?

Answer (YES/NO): NO